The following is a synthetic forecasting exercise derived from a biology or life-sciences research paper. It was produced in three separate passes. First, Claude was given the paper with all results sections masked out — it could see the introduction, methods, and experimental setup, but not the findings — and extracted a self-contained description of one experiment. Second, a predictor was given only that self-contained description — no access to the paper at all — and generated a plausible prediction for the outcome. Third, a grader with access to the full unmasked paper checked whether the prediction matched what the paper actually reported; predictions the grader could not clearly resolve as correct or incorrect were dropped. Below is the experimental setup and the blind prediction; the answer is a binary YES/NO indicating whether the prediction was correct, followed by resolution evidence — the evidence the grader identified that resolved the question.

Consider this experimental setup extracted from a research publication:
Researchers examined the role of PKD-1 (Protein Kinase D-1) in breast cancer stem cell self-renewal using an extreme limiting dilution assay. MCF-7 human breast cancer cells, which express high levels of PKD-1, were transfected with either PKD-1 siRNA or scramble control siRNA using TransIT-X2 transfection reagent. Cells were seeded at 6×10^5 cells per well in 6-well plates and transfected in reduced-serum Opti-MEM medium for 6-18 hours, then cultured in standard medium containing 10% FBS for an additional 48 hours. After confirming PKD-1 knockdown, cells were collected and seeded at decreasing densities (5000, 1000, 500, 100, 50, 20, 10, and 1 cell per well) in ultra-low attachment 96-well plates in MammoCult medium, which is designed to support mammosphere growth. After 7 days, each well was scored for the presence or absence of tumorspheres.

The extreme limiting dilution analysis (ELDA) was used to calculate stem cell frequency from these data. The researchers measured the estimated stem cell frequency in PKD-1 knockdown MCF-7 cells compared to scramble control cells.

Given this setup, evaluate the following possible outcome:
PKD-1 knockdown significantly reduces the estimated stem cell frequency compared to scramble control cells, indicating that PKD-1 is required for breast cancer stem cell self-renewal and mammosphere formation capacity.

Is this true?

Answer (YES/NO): YES